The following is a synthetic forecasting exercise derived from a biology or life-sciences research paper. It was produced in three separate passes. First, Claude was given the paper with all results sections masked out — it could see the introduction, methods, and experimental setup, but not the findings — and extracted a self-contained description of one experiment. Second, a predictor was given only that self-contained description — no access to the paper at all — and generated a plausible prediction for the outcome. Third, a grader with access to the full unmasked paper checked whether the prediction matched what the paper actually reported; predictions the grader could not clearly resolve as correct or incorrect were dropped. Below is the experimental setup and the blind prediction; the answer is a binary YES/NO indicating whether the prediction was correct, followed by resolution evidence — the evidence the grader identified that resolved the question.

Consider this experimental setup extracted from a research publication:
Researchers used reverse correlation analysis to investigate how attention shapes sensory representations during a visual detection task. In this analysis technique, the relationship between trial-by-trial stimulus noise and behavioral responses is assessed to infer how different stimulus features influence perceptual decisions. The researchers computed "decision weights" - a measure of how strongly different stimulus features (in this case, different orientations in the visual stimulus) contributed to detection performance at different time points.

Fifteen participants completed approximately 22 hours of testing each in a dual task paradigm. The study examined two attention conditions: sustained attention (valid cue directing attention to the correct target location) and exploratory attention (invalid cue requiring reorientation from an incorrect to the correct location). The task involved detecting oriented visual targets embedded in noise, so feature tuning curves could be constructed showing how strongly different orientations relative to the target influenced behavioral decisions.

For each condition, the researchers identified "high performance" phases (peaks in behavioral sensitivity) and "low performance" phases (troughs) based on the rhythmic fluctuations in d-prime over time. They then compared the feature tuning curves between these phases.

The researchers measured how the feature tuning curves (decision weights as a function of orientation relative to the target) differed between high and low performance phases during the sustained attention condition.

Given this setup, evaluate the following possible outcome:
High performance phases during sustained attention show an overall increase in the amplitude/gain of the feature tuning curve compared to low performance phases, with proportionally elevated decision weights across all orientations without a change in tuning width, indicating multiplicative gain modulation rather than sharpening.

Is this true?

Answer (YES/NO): NO